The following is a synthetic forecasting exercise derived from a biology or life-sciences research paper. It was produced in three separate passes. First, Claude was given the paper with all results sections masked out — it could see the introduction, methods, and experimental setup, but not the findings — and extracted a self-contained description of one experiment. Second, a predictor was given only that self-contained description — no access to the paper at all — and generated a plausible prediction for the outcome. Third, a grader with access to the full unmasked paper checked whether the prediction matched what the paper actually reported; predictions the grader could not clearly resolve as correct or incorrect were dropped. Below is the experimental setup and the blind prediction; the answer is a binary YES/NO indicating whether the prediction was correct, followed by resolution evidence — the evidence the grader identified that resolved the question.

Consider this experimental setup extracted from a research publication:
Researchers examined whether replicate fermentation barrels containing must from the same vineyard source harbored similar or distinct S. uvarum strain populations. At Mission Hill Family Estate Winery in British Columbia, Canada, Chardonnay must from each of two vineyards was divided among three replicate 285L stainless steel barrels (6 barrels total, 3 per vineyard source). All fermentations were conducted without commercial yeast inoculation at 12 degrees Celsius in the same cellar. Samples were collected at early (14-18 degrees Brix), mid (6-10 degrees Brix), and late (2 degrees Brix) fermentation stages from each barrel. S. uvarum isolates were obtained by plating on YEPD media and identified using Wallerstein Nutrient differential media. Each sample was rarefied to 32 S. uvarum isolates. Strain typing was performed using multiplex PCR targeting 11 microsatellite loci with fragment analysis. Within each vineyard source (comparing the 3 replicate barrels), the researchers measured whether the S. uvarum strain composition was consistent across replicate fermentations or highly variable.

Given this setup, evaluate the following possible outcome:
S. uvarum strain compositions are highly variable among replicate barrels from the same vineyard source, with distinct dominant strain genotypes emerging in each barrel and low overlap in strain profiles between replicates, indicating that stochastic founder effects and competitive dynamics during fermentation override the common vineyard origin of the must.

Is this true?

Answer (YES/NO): NO